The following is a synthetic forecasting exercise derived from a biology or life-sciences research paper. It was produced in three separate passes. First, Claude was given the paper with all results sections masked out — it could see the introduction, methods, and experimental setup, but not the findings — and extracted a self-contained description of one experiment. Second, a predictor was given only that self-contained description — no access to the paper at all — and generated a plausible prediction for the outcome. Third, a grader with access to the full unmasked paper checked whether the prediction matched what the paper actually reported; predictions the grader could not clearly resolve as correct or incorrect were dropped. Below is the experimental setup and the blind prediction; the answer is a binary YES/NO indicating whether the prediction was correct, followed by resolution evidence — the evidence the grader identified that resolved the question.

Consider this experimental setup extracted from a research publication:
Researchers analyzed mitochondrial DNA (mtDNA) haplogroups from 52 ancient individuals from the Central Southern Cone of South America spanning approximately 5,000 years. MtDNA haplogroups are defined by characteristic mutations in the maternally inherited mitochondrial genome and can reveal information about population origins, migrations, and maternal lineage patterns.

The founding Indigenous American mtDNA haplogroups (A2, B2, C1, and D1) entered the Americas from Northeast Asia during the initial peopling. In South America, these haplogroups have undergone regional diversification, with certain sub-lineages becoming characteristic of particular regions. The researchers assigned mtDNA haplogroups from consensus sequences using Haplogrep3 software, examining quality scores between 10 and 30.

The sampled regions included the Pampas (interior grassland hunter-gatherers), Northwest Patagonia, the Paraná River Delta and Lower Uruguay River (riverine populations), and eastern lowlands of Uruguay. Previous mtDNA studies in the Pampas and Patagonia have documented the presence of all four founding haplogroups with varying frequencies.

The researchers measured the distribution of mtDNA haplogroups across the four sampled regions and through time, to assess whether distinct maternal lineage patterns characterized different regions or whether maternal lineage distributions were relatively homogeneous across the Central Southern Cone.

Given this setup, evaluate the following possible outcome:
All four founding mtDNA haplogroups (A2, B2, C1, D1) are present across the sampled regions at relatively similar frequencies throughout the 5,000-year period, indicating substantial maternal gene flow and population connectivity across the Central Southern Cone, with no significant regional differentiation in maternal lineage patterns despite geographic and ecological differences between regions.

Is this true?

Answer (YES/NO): NO